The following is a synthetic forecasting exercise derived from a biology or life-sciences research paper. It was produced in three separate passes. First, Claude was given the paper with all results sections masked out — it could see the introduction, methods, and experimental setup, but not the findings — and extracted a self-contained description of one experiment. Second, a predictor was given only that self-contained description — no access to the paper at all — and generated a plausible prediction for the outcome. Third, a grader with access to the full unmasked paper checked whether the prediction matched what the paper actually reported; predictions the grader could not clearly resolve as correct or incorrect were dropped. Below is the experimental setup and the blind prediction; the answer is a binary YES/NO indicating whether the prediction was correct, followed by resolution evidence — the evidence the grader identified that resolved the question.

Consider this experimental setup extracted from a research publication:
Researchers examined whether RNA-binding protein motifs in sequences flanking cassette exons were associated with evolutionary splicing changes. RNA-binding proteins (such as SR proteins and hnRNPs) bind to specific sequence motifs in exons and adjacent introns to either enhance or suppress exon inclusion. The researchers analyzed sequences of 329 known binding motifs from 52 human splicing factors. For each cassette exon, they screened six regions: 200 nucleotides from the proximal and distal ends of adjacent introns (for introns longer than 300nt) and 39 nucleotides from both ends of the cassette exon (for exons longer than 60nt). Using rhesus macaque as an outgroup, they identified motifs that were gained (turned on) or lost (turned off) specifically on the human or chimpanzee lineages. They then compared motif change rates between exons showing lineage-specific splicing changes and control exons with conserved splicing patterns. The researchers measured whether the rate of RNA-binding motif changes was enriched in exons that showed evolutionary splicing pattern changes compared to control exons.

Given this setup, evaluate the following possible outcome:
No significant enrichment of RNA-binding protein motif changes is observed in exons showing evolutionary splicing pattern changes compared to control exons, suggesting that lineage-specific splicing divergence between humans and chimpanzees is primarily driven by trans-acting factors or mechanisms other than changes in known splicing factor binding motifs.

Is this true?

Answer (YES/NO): NO